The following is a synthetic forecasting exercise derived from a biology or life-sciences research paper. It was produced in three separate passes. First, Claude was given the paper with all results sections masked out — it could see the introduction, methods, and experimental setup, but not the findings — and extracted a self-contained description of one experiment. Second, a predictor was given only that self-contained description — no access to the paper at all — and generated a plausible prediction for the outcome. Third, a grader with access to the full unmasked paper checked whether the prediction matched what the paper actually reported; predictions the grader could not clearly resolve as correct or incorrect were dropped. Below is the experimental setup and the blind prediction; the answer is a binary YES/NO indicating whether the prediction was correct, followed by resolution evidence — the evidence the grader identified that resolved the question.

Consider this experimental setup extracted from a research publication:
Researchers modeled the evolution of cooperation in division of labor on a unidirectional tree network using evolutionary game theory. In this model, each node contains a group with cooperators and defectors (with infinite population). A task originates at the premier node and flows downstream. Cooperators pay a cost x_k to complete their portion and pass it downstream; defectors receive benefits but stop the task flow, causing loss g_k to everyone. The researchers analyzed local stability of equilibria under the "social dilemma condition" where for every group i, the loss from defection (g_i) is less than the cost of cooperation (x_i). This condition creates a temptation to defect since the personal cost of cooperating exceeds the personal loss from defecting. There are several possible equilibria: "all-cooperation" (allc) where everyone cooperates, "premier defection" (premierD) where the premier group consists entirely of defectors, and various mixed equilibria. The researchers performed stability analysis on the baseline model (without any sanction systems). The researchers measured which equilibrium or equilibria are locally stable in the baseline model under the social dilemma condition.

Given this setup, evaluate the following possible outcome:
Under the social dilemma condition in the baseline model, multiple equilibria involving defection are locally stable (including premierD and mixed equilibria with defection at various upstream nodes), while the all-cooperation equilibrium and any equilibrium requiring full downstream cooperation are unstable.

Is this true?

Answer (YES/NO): NO